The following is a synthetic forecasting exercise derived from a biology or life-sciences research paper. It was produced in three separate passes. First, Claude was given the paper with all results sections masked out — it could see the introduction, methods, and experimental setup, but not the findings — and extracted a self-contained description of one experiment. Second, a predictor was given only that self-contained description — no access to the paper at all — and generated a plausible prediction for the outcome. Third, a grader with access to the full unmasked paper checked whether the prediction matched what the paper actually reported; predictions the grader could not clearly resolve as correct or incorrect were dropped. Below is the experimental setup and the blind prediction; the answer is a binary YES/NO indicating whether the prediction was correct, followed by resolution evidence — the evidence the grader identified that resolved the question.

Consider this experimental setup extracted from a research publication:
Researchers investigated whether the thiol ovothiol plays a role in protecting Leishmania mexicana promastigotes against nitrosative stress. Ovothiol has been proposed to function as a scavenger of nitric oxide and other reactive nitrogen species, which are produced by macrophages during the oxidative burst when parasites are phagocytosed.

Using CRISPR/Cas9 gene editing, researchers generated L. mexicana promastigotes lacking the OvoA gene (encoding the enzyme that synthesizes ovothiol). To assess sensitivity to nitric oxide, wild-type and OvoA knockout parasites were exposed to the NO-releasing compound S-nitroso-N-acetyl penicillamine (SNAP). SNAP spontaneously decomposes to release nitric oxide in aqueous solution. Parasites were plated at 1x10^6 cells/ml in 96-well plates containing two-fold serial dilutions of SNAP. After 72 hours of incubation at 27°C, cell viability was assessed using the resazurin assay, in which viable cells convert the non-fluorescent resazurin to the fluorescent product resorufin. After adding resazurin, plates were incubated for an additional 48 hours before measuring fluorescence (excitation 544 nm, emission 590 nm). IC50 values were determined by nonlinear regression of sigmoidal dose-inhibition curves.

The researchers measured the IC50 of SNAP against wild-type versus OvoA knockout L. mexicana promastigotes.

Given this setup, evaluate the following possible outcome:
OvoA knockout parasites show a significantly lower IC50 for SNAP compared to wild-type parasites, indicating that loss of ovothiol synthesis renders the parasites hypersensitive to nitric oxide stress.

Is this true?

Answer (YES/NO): NO